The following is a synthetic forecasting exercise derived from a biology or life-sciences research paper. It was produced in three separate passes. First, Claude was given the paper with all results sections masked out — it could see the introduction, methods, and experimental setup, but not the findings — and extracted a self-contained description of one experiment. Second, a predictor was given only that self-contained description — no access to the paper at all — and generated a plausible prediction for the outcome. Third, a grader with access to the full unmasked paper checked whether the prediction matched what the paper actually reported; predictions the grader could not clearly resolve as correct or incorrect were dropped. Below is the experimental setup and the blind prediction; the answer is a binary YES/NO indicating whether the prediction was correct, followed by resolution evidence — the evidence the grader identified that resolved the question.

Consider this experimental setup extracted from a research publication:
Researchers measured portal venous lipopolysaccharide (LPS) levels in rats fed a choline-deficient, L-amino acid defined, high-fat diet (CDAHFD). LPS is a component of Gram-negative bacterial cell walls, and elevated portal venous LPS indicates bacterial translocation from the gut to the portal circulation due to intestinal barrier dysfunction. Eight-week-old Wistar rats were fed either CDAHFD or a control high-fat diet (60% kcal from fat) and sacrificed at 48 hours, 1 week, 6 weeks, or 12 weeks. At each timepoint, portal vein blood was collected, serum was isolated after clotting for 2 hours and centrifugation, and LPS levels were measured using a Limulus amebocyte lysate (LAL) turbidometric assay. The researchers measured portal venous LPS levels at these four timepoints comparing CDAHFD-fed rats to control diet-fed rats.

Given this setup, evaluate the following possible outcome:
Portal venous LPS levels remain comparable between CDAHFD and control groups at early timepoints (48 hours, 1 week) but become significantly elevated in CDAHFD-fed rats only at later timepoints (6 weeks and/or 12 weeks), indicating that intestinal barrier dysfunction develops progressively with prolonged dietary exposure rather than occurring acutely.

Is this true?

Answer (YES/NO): NO